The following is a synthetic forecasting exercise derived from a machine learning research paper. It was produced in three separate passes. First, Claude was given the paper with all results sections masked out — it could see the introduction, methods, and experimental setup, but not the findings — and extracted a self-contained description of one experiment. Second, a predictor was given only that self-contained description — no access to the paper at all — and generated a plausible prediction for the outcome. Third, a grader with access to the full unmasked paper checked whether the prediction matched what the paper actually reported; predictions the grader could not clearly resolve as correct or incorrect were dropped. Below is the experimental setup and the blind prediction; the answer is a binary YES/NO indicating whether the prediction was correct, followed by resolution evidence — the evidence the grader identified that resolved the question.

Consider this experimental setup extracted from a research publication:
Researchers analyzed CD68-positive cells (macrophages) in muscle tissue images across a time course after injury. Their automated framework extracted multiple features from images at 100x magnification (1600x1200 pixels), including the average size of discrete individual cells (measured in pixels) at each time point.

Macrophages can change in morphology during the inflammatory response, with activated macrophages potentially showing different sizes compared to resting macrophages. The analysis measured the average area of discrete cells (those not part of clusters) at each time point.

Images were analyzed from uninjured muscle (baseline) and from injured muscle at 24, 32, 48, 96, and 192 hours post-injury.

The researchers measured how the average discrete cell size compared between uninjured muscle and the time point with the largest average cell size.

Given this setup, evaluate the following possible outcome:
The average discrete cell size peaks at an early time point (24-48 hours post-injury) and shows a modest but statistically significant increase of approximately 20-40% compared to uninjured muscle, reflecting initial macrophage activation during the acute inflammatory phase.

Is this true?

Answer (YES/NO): NO